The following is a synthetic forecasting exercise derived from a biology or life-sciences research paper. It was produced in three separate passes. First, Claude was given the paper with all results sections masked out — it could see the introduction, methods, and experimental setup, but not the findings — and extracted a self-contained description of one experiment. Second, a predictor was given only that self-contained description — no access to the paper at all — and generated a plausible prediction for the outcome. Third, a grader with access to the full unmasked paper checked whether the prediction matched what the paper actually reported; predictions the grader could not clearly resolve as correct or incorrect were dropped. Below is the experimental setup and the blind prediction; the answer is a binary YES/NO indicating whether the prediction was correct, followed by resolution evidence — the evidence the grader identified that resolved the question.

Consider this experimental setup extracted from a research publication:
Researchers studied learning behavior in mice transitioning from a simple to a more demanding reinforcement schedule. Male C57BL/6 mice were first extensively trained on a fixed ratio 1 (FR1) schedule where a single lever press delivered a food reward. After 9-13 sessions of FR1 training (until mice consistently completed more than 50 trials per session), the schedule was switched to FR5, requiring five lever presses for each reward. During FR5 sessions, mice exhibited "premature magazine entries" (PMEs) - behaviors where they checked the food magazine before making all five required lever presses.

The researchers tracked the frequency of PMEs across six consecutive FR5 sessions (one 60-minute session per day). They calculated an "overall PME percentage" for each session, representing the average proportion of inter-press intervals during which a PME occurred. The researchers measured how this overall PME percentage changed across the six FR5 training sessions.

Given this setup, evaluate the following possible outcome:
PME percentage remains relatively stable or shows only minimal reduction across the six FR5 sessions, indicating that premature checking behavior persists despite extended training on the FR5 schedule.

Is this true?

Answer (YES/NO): NO